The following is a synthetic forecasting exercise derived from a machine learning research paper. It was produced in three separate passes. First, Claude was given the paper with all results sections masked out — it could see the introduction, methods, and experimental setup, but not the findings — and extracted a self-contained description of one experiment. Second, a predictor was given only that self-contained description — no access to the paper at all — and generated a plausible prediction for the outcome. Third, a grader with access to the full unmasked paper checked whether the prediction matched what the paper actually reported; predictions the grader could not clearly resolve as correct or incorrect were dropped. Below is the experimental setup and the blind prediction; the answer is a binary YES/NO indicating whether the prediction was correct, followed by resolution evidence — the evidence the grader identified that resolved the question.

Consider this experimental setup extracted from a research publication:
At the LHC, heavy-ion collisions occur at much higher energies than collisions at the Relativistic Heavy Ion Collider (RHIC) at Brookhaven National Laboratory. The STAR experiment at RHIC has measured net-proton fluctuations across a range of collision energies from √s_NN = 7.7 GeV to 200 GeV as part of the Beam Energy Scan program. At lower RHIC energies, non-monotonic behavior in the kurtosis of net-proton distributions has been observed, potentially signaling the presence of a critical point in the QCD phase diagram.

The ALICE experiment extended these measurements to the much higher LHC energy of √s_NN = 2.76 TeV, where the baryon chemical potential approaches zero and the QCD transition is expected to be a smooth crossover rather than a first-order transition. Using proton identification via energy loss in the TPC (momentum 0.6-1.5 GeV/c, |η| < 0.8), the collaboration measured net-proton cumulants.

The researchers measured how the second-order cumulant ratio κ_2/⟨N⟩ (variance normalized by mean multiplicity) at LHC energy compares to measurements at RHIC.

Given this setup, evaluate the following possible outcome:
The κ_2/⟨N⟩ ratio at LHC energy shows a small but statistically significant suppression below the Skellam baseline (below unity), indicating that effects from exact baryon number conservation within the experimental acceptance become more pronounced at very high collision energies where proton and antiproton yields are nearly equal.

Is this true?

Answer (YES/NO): YES